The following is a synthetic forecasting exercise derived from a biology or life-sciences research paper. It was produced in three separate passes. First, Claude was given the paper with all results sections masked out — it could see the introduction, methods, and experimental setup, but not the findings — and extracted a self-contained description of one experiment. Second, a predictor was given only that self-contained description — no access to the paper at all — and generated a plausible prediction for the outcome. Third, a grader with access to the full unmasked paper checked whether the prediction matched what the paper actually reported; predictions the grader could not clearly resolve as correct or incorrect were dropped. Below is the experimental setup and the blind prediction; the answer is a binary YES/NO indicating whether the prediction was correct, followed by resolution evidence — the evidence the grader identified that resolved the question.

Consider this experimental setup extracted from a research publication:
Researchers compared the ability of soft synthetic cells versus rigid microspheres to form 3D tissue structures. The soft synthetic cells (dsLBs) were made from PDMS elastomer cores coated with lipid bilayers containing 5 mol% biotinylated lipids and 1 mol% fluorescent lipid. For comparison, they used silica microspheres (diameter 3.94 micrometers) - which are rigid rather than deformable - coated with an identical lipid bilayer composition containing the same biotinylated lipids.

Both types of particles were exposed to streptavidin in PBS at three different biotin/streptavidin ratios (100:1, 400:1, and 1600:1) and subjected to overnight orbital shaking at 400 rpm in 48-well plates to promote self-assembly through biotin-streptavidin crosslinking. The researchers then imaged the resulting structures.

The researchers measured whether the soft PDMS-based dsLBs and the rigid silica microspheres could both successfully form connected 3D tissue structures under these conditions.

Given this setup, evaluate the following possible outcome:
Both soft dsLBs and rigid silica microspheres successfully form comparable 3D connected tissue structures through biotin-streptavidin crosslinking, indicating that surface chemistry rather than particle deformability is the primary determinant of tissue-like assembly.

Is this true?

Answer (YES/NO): NO